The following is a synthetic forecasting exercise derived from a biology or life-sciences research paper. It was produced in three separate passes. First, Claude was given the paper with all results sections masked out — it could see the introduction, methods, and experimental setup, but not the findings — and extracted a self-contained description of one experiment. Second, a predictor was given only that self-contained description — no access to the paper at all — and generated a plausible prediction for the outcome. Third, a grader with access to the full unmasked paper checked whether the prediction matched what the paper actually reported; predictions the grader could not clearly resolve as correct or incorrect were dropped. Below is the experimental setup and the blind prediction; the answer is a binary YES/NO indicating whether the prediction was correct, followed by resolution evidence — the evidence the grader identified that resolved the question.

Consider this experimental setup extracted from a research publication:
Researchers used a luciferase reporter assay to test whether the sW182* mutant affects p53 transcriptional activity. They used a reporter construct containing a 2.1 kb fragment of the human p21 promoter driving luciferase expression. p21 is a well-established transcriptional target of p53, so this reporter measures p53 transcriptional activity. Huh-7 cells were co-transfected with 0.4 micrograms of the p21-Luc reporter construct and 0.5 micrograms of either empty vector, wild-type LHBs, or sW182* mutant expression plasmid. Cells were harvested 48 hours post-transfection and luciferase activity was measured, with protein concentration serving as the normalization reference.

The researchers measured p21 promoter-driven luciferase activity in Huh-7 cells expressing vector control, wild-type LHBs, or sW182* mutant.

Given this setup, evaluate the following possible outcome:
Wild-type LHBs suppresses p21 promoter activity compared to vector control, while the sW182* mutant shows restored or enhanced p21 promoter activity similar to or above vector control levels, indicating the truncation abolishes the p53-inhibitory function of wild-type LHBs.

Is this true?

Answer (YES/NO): NO